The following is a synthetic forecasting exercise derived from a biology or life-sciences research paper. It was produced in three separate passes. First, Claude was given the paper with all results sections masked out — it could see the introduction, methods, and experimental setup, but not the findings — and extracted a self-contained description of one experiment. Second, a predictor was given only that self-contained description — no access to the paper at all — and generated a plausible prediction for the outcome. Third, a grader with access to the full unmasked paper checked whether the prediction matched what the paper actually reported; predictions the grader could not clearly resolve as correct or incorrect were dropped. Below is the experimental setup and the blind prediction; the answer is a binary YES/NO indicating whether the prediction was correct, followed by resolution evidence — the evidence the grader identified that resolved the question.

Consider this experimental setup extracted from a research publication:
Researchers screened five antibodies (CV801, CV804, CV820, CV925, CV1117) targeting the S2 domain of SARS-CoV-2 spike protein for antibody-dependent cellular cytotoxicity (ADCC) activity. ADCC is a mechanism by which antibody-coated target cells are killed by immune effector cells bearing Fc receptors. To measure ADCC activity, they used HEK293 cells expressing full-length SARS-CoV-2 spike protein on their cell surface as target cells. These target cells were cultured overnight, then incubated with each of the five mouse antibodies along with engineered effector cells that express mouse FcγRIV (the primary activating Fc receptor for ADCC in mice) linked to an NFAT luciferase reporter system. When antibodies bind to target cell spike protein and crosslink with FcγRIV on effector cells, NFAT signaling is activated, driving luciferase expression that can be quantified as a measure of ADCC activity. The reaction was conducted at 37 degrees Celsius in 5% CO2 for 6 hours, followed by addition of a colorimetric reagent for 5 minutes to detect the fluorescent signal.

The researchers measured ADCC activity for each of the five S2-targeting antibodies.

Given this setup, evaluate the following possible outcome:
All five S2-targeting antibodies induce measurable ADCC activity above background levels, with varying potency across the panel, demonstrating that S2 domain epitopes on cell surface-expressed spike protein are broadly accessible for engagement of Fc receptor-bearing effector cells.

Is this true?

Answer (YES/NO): NO